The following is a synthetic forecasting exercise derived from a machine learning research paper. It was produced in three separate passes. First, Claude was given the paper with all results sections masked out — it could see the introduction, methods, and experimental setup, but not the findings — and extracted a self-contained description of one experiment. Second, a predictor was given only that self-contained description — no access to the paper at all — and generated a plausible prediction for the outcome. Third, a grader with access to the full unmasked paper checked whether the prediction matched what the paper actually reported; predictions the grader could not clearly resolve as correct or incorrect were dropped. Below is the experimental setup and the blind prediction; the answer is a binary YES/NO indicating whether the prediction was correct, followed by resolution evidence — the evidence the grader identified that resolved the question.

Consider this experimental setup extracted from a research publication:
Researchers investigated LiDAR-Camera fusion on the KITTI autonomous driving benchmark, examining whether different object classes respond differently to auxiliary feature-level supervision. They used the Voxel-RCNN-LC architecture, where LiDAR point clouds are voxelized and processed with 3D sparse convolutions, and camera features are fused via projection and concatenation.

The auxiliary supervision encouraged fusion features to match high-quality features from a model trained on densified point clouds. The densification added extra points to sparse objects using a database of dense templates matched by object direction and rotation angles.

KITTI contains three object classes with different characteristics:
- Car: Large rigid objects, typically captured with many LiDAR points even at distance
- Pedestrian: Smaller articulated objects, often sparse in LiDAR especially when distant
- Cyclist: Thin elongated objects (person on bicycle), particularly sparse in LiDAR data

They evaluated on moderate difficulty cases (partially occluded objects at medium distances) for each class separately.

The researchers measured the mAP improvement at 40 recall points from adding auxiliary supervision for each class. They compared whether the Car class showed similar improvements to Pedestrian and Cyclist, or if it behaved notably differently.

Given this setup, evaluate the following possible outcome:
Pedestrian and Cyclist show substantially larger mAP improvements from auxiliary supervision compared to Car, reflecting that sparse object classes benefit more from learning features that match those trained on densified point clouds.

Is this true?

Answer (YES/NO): YES